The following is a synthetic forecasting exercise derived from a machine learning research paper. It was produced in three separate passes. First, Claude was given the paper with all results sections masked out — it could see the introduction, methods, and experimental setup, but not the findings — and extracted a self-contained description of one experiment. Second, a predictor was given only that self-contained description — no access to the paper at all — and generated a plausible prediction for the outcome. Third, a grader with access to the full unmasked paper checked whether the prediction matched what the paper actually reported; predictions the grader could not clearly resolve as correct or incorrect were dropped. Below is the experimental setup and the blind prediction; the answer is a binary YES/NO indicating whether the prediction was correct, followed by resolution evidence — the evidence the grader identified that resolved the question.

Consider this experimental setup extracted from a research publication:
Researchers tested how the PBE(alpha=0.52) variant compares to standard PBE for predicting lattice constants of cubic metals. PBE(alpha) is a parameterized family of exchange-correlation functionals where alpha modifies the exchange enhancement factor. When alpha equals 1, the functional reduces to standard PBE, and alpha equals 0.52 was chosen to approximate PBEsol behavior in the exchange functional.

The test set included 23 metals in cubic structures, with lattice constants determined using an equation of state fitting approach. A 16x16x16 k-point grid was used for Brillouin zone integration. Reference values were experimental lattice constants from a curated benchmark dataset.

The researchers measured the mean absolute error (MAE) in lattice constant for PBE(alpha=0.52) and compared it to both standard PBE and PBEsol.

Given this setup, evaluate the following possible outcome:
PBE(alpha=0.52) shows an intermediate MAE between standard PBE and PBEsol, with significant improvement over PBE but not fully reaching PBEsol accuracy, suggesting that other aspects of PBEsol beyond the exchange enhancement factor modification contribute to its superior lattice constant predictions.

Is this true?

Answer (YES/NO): YES